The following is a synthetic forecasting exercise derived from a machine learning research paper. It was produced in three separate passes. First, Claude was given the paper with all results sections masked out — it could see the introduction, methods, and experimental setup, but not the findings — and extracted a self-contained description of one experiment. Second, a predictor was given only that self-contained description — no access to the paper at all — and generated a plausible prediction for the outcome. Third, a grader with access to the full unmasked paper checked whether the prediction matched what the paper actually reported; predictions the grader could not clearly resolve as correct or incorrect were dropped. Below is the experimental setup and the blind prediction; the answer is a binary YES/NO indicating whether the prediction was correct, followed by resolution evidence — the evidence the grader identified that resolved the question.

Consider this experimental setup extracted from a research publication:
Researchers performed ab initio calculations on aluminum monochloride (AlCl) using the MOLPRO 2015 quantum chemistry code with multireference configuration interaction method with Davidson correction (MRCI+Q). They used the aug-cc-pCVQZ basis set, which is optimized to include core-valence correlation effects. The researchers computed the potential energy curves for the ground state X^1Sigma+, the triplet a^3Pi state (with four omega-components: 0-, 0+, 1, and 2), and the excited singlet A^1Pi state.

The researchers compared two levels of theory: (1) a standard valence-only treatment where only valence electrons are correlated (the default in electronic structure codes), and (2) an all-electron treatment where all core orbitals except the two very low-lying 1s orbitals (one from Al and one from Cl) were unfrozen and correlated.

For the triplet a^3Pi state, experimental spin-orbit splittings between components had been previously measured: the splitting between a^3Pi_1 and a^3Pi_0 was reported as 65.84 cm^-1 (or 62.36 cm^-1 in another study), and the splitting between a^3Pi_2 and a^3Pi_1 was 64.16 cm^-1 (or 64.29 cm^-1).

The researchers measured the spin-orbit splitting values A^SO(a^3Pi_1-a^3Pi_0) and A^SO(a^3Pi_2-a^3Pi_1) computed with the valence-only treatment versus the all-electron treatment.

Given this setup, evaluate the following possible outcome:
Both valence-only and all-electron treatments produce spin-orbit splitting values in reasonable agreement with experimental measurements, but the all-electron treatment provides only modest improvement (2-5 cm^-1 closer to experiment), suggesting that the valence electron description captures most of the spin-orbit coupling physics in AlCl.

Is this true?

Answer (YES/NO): NO